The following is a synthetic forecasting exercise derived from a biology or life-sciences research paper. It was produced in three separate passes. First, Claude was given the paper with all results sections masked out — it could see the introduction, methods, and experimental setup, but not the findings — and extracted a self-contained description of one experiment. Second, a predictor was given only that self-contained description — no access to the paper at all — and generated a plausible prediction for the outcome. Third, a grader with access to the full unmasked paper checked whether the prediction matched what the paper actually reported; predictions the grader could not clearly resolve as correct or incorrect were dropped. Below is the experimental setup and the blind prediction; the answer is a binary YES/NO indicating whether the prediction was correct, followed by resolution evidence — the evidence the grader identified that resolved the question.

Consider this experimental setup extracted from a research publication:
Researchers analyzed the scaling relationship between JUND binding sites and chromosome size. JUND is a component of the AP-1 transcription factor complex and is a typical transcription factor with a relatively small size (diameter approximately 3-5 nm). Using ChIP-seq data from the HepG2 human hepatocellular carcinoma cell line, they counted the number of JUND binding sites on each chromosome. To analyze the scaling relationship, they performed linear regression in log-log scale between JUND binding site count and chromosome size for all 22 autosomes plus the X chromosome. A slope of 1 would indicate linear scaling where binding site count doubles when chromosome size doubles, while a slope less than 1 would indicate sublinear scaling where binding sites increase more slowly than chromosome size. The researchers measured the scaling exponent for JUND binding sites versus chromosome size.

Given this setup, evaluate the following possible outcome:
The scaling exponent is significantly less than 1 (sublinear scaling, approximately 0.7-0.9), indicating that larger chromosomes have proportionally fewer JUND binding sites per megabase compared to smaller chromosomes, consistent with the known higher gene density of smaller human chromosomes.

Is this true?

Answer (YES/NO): NO